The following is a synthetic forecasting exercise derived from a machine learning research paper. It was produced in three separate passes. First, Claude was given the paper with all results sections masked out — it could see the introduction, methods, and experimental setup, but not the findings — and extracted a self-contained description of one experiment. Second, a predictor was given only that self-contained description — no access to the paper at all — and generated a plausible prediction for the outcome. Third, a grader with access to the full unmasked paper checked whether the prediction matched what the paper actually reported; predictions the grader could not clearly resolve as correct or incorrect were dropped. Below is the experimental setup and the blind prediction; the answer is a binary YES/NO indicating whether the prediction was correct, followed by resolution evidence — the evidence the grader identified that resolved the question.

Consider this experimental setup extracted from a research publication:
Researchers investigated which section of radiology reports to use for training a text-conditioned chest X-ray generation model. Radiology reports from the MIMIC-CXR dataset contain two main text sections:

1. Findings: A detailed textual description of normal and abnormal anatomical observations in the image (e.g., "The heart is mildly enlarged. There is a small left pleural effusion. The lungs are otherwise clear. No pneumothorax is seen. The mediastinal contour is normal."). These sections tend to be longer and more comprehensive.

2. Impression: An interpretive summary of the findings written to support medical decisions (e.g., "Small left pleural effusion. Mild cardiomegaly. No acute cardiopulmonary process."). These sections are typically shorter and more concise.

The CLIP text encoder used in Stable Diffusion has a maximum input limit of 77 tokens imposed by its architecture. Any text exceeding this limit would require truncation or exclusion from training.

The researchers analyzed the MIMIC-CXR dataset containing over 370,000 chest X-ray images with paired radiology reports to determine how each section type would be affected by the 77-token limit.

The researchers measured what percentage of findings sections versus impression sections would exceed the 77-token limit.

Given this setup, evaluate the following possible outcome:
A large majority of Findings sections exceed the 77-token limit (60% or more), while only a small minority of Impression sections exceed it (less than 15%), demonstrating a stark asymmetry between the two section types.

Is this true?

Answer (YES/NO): NO